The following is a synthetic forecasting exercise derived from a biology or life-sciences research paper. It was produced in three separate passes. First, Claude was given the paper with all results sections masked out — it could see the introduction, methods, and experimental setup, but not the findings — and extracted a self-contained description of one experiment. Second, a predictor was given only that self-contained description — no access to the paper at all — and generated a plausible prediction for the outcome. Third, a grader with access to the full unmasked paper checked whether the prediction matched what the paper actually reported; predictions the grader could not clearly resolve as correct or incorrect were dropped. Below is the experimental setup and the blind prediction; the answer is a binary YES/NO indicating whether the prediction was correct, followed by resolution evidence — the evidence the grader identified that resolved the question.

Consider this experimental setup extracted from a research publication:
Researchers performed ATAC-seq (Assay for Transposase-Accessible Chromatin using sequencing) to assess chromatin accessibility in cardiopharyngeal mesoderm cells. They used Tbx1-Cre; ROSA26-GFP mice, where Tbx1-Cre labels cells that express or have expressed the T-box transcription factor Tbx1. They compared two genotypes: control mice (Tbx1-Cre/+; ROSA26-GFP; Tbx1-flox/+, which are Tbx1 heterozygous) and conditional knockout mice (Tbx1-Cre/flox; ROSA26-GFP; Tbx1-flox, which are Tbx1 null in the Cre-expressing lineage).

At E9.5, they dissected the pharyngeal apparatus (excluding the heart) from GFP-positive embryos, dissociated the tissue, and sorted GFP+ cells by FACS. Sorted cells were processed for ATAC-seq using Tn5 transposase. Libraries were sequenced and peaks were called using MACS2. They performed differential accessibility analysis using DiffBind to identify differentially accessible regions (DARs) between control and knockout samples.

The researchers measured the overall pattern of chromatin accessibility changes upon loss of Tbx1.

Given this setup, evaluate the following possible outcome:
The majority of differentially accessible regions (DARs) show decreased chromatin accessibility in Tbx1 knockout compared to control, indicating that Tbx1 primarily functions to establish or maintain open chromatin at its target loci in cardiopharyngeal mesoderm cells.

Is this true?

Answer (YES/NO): YES